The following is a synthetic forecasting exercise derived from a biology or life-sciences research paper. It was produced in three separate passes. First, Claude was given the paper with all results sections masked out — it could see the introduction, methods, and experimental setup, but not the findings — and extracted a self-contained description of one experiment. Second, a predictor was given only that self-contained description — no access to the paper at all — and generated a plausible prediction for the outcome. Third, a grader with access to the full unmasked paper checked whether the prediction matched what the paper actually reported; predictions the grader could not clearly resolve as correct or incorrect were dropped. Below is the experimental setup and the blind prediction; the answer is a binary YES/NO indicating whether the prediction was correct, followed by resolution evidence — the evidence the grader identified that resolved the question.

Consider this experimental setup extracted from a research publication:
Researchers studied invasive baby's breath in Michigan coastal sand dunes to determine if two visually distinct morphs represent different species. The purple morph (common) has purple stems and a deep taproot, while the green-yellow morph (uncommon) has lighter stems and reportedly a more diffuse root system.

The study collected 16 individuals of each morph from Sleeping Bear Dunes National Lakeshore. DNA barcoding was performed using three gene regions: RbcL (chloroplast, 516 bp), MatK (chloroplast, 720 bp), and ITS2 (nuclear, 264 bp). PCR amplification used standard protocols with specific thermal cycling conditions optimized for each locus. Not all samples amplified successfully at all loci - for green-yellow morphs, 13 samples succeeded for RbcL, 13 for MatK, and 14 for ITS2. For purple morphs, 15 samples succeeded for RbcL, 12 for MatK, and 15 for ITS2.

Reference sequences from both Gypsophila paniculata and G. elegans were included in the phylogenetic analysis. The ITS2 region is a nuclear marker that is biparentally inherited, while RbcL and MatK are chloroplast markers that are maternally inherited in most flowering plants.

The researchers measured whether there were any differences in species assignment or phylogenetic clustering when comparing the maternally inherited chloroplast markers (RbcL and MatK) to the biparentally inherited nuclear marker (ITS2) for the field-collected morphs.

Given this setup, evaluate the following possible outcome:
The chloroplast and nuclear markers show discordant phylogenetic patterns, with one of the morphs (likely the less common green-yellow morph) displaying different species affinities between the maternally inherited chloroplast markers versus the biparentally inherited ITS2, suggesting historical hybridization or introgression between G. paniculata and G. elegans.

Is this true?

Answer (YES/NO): NO